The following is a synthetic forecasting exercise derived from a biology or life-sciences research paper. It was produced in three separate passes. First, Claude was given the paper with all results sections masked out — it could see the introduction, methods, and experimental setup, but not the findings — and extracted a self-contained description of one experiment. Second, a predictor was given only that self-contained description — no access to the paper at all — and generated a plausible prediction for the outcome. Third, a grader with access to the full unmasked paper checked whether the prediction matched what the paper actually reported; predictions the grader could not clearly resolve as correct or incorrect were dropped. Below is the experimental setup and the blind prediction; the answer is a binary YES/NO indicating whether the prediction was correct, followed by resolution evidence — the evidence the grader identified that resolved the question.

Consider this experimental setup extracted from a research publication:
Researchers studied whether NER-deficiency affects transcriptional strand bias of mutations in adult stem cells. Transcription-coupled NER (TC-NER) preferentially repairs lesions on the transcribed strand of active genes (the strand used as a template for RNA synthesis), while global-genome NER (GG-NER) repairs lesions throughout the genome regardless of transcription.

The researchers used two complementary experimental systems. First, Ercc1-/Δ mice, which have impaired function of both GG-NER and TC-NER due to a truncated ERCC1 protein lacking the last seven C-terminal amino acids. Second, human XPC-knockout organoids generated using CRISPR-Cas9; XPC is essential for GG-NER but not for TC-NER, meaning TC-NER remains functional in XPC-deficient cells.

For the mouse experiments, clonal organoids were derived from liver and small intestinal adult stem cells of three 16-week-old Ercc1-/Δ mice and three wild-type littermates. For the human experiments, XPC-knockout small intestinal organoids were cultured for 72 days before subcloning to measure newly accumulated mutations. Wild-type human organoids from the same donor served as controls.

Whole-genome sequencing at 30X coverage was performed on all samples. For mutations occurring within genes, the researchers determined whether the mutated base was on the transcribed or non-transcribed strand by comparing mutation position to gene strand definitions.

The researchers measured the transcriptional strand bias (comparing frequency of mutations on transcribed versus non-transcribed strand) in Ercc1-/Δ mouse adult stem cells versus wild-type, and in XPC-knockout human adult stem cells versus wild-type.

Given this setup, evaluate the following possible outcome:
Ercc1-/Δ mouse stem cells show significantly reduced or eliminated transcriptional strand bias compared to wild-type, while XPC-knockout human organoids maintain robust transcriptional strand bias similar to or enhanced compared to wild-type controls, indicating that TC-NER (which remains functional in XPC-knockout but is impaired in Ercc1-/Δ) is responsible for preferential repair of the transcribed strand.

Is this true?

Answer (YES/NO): NO